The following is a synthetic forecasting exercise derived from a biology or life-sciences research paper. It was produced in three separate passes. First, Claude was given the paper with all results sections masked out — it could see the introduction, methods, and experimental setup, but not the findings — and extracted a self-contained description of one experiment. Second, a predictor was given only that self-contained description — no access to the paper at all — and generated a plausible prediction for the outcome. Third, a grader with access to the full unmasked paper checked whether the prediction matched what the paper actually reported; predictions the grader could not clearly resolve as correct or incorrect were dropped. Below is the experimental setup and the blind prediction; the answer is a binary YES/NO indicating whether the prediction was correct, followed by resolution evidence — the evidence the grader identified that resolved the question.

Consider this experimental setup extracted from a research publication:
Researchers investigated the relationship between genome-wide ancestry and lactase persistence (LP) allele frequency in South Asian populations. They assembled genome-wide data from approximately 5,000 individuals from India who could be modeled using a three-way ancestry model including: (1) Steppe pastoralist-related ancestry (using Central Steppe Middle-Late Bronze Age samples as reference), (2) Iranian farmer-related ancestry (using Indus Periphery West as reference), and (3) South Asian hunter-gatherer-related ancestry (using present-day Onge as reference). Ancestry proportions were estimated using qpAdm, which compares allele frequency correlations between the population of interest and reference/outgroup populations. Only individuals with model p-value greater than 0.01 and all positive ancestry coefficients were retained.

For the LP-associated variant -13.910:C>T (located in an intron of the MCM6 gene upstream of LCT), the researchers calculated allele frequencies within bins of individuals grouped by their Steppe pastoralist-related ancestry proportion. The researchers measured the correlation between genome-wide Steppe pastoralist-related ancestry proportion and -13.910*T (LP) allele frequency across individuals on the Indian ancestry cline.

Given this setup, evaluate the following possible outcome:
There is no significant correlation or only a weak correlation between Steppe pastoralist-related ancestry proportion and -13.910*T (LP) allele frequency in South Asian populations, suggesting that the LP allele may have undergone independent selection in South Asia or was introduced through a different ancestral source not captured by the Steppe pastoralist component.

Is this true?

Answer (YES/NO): NO